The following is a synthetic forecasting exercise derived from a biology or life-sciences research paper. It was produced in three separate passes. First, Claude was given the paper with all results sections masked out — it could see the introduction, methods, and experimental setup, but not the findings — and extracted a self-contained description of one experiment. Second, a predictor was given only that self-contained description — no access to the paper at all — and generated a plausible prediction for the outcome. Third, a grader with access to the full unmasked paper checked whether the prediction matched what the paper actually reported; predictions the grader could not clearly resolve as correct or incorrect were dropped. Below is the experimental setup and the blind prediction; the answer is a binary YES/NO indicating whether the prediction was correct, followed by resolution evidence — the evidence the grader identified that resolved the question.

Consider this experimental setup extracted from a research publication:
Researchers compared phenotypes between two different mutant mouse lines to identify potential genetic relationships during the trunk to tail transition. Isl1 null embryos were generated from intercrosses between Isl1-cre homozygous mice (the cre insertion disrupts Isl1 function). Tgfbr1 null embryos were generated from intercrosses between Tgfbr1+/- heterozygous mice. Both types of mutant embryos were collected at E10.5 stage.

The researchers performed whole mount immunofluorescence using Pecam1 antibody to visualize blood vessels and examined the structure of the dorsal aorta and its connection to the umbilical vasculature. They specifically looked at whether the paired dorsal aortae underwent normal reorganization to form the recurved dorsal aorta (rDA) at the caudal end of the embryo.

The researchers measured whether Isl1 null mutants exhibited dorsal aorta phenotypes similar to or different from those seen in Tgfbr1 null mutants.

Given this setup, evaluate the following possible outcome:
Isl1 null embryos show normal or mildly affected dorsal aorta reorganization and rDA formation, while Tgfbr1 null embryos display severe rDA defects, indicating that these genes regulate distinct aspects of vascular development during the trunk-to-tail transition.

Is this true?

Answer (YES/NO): NO